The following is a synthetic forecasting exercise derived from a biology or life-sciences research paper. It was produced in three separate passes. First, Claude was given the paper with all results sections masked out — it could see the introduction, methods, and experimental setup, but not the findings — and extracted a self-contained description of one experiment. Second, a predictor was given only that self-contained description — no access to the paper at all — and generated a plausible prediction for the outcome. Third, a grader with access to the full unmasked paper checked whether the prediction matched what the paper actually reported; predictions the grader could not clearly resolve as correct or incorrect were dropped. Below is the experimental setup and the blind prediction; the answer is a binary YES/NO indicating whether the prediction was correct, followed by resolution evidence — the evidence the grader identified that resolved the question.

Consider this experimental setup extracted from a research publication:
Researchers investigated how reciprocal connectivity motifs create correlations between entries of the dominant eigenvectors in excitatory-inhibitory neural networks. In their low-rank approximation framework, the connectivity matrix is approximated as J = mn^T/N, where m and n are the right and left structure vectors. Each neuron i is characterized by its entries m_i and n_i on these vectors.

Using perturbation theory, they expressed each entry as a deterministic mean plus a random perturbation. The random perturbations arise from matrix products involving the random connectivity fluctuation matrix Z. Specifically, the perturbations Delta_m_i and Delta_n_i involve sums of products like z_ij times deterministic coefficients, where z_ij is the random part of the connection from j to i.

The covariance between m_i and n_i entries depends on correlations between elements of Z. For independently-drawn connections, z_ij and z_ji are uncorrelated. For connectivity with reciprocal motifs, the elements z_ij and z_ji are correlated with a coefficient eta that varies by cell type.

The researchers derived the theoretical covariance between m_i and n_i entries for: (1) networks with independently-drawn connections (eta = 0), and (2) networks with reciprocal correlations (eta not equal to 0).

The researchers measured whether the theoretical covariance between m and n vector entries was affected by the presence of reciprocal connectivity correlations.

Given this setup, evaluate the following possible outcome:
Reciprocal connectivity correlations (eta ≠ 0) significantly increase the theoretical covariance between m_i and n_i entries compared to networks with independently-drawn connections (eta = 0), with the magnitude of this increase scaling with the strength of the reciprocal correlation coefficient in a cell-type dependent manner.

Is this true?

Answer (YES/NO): YES